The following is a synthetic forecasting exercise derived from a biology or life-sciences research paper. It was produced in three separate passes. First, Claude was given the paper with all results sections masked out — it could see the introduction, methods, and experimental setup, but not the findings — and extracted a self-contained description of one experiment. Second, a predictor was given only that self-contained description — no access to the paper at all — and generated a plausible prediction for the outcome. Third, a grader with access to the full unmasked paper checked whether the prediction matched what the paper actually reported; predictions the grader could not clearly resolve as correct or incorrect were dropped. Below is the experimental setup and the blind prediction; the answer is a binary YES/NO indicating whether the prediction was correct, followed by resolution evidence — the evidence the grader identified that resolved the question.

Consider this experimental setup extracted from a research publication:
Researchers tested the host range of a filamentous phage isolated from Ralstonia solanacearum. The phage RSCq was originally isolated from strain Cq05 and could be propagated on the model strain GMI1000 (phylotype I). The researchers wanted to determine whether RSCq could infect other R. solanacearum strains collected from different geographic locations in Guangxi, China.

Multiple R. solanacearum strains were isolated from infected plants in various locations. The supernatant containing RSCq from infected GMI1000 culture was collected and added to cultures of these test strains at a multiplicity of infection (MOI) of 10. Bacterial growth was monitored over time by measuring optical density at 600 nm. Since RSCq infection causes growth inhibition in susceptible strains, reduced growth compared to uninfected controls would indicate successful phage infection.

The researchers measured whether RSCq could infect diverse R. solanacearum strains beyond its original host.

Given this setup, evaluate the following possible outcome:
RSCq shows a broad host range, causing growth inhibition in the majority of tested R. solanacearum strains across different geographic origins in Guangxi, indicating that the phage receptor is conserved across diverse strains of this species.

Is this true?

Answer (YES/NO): YES